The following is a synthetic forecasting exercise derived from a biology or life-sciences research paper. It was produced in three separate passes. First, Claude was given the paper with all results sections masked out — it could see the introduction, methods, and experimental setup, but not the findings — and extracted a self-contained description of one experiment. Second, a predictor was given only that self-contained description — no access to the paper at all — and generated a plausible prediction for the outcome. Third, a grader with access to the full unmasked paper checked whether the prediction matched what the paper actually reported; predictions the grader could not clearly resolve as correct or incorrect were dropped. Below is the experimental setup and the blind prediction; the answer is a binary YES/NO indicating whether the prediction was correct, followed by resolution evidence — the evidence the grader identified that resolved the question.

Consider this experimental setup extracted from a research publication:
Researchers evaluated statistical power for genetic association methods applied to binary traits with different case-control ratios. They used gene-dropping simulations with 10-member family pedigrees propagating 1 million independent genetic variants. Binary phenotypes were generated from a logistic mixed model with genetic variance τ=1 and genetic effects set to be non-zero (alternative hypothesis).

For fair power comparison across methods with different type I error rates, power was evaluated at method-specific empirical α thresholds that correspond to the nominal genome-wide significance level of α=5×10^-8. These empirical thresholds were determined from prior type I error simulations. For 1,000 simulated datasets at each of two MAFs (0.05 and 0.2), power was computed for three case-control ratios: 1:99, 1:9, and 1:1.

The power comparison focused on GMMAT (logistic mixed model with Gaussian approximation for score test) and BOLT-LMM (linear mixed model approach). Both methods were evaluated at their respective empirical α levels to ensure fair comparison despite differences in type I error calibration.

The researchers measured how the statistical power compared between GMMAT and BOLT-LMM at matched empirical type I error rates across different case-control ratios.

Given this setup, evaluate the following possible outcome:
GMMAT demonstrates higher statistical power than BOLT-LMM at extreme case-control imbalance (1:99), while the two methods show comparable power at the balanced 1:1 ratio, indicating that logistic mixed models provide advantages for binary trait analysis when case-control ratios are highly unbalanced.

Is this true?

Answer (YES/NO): NO